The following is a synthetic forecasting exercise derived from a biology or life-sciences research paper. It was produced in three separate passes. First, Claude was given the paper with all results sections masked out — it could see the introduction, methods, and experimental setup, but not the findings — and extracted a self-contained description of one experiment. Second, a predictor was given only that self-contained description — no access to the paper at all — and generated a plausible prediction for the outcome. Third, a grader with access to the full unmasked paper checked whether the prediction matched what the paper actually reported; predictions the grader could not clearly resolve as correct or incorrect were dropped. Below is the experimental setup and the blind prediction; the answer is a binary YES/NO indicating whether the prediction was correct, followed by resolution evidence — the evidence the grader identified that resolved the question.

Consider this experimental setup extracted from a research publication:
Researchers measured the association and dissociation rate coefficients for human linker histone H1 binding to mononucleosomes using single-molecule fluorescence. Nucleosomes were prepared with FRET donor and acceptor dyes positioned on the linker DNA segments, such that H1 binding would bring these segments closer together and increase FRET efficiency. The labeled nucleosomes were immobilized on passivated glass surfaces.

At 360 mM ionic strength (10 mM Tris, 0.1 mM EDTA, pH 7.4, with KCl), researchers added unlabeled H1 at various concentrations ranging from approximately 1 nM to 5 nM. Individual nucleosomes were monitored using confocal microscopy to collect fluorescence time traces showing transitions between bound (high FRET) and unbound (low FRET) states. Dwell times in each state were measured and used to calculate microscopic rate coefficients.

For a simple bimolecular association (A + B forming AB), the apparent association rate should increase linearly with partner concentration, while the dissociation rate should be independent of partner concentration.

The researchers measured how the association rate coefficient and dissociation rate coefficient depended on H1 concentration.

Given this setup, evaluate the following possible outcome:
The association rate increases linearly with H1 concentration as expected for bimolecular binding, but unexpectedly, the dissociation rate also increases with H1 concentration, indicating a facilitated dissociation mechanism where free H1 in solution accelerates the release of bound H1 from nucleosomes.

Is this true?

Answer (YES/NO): NO